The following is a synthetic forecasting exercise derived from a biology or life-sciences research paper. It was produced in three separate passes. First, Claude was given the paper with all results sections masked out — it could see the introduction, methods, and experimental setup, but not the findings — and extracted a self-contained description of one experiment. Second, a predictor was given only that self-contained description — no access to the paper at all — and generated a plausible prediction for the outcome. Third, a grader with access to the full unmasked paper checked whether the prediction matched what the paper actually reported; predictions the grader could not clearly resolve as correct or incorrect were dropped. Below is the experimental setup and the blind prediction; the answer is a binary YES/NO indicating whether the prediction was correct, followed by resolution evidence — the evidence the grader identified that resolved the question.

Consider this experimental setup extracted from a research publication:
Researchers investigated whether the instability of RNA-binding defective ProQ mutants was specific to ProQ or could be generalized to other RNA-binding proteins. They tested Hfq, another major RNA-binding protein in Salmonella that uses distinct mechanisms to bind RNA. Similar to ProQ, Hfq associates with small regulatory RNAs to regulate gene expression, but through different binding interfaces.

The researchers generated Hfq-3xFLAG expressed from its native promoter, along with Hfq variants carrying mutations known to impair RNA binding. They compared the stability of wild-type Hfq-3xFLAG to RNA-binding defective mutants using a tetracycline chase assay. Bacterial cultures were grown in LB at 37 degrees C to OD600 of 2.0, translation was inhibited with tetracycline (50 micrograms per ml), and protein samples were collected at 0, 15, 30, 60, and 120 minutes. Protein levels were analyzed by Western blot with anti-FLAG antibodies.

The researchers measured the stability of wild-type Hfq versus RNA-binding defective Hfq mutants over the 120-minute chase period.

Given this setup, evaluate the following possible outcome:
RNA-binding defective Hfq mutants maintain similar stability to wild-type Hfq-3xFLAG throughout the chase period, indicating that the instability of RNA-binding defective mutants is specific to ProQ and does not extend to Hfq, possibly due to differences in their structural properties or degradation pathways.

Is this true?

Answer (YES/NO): NO